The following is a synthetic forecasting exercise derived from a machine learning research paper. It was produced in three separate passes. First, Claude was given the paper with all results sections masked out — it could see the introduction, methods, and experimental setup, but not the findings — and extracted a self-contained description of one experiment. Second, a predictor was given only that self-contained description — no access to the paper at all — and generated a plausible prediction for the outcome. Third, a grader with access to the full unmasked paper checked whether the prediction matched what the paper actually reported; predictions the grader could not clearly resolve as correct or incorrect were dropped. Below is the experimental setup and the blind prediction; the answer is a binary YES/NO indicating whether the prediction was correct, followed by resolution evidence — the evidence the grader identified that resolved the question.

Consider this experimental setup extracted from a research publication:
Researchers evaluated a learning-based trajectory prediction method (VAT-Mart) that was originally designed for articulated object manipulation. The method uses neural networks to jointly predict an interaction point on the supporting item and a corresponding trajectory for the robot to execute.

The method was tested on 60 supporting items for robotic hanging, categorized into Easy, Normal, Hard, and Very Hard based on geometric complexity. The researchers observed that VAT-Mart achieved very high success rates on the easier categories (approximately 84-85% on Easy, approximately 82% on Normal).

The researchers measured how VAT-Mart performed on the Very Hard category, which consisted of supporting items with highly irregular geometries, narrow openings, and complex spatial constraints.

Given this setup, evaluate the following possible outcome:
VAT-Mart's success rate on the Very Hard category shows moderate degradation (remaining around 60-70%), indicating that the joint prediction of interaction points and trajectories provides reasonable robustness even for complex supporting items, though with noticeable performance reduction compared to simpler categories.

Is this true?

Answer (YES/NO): NO